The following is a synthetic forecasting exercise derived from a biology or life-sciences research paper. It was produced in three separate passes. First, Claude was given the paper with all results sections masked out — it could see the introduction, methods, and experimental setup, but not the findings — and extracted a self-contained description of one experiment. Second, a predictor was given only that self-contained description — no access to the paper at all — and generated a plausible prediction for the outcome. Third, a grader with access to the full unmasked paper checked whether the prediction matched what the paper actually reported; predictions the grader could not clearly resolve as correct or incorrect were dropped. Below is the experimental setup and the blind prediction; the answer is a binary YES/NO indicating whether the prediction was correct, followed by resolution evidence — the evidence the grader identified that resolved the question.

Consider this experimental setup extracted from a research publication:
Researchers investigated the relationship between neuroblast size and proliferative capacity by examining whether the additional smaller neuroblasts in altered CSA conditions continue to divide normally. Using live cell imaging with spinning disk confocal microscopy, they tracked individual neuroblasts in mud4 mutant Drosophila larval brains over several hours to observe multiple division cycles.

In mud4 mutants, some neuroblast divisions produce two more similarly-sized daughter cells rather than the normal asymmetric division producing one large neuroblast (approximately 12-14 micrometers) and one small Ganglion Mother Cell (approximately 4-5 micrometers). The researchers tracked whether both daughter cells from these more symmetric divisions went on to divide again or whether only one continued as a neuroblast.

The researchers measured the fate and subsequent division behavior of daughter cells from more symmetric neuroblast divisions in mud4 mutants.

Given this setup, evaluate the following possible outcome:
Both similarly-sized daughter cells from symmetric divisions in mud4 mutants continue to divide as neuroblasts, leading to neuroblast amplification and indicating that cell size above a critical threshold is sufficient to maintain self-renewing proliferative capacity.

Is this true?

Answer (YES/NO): NO